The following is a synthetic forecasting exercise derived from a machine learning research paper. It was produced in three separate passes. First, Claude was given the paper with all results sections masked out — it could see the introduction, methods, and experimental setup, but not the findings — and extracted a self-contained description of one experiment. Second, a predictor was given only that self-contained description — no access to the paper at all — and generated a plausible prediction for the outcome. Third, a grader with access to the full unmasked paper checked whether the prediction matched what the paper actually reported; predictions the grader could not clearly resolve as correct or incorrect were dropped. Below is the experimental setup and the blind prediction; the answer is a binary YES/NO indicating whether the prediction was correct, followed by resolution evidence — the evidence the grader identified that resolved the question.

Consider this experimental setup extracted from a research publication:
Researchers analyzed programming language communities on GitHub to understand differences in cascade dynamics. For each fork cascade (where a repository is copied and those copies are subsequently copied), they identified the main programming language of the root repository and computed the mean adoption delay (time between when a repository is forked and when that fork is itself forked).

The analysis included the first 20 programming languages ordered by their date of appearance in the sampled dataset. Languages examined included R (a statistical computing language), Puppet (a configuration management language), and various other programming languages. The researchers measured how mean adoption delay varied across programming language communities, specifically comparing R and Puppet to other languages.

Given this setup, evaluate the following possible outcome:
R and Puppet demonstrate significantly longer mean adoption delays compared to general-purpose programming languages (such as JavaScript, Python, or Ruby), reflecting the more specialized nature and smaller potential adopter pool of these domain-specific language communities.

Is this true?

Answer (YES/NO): NO